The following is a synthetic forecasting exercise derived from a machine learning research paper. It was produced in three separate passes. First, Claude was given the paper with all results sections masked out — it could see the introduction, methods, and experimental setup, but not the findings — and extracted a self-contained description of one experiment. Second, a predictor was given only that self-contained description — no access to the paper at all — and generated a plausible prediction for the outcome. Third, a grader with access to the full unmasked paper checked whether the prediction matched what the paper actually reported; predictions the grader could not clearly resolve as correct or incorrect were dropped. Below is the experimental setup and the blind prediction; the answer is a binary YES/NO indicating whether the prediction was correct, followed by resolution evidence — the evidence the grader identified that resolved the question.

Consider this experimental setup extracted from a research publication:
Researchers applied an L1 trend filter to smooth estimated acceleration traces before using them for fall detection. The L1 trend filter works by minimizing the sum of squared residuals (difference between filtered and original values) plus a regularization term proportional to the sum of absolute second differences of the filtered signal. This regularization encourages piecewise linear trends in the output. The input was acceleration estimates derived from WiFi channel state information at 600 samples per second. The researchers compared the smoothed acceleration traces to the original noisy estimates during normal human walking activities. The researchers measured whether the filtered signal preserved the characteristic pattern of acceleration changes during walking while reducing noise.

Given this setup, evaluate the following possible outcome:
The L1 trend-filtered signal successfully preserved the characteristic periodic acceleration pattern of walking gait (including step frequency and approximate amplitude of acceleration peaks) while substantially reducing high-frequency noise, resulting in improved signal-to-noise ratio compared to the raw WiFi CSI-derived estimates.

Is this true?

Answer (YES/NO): YES